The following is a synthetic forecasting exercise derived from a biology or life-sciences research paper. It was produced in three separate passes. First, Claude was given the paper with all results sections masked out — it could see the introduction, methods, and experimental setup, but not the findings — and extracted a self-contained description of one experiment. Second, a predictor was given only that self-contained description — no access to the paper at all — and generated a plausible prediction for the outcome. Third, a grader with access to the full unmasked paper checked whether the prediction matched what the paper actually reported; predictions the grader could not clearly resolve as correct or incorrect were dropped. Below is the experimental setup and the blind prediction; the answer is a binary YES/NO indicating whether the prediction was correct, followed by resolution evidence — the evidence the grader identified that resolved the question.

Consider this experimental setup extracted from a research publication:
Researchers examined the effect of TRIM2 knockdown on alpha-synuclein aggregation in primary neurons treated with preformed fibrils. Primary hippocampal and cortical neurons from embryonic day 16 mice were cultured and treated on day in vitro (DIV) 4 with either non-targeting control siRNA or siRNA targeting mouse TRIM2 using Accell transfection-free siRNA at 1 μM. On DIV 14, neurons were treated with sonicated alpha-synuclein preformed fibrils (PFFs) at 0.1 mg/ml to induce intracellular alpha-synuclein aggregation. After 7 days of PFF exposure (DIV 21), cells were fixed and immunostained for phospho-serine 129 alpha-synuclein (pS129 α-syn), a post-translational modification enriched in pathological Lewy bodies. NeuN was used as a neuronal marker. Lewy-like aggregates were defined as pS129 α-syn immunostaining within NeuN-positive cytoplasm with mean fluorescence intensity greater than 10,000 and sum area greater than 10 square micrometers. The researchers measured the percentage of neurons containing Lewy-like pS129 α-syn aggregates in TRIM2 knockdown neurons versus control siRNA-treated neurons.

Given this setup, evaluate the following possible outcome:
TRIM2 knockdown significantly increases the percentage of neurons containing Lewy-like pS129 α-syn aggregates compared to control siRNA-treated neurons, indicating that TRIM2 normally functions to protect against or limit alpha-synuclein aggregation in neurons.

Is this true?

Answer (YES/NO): YES